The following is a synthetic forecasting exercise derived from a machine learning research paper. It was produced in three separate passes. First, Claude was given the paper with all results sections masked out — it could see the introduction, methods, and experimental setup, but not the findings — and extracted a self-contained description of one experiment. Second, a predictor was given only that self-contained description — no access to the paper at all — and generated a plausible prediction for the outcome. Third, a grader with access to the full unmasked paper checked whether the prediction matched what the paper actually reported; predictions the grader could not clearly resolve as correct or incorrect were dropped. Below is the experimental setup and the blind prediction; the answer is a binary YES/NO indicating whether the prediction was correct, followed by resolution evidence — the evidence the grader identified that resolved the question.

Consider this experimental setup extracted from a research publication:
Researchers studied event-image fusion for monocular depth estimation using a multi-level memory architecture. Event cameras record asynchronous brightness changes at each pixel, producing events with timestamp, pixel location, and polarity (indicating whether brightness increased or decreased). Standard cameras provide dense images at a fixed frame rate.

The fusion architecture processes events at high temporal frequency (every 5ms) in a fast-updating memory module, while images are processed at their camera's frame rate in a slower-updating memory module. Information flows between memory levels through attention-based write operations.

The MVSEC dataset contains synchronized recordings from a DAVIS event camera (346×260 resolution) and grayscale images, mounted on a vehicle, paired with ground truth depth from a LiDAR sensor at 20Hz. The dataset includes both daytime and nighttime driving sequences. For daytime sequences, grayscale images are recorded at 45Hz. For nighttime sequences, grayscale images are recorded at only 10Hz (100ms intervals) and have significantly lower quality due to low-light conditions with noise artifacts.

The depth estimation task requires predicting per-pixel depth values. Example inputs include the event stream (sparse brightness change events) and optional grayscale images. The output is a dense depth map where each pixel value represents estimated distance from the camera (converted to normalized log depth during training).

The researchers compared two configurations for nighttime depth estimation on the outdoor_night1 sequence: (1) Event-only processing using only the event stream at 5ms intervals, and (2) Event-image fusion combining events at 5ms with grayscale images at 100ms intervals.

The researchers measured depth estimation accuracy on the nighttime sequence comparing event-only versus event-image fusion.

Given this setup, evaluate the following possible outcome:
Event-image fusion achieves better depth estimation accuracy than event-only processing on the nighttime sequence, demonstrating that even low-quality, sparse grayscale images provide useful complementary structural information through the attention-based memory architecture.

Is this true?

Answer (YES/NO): NO